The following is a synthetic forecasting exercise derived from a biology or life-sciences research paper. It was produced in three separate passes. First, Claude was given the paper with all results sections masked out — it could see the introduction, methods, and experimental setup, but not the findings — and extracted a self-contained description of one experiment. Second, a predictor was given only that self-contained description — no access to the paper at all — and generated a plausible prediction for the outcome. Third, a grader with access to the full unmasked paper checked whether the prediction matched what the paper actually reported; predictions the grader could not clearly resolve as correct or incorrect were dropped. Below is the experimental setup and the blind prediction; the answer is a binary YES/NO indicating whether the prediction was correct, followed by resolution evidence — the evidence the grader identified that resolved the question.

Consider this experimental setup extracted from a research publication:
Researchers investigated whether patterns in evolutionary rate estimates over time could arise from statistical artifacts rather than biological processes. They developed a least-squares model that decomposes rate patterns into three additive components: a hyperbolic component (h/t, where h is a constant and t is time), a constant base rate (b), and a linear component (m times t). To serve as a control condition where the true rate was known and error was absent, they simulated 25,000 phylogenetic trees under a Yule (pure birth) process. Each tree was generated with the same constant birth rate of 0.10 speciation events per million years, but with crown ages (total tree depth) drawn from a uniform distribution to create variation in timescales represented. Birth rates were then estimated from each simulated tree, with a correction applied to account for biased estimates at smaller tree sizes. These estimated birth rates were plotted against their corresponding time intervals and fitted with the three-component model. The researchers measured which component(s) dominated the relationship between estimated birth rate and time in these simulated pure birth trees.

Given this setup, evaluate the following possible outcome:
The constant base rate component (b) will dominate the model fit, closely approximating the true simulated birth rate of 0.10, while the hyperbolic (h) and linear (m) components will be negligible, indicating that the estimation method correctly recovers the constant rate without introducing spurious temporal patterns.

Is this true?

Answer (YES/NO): YES